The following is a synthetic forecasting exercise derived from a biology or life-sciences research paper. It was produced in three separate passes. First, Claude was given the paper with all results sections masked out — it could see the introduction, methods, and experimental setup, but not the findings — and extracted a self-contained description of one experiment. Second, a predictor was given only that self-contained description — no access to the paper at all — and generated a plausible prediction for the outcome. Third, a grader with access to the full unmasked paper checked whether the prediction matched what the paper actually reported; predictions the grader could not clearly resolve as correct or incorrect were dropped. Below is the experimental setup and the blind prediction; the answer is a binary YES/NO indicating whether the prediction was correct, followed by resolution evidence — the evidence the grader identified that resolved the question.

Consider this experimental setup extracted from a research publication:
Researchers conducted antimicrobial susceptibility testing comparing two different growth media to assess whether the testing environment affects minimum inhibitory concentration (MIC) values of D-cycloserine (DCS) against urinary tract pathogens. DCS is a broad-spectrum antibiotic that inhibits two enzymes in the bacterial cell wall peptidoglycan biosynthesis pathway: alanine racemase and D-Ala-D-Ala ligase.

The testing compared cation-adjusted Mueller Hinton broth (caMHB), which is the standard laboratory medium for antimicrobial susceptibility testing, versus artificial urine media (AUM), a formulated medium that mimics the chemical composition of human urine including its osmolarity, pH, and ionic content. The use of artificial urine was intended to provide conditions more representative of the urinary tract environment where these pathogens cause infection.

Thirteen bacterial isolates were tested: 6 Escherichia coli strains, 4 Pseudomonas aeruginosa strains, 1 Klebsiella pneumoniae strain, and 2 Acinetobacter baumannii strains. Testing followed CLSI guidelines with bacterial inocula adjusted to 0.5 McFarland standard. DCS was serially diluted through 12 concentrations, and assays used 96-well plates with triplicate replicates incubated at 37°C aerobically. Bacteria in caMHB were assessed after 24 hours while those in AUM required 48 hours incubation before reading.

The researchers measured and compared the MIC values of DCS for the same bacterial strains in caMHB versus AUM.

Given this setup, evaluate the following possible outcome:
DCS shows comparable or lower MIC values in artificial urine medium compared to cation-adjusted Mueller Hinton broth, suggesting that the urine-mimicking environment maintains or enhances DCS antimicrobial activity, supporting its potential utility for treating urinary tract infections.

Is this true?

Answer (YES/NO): NO